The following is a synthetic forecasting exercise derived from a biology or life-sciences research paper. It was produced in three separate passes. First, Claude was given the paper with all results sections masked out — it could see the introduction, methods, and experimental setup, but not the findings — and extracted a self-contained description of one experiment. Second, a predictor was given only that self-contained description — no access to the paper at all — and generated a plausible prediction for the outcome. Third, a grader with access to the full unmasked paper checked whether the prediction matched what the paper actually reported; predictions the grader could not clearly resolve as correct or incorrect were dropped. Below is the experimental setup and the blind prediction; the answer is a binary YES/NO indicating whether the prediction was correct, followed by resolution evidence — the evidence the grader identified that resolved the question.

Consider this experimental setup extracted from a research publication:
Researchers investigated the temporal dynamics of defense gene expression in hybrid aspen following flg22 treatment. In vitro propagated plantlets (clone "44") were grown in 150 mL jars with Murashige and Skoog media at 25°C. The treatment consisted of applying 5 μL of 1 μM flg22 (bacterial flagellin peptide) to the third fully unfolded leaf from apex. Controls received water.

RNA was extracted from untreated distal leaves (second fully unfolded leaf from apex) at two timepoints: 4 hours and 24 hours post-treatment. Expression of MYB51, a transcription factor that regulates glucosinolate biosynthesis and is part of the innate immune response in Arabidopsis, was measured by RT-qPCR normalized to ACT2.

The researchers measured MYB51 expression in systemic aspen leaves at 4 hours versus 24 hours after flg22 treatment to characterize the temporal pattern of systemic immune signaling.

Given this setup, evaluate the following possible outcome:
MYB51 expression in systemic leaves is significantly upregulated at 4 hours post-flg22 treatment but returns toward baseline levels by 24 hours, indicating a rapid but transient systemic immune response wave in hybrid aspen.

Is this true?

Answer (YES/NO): NO